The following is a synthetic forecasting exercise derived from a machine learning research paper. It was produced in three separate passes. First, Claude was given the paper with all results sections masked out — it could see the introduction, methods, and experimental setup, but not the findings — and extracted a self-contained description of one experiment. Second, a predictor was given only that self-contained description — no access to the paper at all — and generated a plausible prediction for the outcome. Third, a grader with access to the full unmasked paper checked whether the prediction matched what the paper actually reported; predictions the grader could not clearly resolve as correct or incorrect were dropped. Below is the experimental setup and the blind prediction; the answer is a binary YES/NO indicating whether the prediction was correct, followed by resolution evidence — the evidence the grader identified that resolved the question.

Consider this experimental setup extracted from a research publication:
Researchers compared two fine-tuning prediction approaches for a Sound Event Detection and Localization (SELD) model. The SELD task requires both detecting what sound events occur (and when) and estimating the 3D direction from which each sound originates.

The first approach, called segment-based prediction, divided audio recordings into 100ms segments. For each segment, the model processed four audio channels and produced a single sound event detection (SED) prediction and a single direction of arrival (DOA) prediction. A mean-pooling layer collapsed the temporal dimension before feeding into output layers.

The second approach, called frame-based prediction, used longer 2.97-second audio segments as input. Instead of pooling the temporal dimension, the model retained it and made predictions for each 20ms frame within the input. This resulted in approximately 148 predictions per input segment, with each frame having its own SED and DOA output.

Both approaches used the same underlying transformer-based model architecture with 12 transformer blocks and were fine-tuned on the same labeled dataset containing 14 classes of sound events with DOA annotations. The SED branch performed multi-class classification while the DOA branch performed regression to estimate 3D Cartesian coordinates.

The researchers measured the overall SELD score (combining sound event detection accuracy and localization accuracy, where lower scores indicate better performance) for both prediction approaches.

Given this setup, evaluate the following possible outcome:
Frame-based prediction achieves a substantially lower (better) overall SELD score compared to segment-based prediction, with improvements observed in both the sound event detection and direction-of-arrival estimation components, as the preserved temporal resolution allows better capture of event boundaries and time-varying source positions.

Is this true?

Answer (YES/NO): YES